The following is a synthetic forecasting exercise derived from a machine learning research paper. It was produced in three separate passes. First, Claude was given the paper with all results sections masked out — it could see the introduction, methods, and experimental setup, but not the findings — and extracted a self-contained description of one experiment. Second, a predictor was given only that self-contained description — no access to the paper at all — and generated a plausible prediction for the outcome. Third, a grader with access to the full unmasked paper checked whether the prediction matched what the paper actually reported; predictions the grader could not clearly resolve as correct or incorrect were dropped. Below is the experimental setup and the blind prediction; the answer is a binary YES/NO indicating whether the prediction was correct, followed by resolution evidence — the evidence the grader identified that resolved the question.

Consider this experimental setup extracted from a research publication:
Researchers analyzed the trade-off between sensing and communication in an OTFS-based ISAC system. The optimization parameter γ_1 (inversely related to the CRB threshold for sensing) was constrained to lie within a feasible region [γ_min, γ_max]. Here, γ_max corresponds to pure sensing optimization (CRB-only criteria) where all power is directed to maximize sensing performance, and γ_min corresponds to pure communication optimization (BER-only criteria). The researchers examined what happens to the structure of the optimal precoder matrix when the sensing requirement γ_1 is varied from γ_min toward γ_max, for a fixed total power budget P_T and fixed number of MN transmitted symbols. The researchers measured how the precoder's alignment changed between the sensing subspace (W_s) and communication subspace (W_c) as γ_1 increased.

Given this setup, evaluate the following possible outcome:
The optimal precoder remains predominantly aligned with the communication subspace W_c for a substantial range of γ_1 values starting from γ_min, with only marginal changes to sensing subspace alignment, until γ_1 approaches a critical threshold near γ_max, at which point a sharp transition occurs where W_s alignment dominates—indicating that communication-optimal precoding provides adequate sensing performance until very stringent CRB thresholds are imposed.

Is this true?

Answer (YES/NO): NO